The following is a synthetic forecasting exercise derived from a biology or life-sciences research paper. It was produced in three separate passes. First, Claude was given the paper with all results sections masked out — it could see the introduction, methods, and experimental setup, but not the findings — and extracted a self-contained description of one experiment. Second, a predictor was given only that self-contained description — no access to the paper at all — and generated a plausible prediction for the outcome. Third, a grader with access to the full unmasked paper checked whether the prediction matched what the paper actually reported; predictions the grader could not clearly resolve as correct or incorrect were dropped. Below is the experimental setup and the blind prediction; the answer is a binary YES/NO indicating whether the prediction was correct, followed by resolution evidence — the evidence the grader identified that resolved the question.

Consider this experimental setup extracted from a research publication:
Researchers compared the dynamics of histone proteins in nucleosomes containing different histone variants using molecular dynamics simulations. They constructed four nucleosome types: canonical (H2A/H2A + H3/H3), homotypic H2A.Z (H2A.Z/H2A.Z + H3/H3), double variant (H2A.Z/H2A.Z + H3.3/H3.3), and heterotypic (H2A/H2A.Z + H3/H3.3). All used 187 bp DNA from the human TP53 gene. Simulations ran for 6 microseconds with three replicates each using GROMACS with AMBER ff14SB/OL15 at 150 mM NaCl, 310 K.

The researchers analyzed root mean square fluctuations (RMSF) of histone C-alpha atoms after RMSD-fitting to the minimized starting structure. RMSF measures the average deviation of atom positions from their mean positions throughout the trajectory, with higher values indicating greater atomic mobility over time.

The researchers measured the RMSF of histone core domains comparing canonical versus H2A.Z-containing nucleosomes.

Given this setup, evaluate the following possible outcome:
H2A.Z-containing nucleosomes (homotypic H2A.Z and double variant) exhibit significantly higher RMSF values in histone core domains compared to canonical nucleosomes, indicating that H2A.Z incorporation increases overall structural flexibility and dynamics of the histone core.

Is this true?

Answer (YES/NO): NO